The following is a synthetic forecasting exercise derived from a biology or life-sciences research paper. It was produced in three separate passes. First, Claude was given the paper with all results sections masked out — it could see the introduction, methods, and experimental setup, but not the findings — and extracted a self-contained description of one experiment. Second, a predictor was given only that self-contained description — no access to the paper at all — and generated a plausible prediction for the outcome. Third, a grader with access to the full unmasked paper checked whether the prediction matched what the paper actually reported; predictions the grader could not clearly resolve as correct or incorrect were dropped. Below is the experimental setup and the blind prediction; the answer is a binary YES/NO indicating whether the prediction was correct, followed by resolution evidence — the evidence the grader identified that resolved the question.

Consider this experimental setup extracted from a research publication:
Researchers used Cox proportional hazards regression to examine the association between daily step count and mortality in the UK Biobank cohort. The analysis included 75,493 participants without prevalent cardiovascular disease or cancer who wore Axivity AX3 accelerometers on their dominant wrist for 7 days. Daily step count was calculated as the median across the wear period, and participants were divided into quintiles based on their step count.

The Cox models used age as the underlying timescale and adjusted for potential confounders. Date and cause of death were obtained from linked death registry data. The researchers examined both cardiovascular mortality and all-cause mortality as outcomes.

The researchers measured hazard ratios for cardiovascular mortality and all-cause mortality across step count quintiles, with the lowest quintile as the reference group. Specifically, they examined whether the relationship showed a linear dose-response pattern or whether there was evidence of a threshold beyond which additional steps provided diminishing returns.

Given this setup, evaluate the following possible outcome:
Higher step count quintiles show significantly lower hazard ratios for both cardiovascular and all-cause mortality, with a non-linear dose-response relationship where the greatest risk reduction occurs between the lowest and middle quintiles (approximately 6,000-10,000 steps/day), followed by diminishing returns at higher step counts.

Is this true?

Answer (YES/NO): YES